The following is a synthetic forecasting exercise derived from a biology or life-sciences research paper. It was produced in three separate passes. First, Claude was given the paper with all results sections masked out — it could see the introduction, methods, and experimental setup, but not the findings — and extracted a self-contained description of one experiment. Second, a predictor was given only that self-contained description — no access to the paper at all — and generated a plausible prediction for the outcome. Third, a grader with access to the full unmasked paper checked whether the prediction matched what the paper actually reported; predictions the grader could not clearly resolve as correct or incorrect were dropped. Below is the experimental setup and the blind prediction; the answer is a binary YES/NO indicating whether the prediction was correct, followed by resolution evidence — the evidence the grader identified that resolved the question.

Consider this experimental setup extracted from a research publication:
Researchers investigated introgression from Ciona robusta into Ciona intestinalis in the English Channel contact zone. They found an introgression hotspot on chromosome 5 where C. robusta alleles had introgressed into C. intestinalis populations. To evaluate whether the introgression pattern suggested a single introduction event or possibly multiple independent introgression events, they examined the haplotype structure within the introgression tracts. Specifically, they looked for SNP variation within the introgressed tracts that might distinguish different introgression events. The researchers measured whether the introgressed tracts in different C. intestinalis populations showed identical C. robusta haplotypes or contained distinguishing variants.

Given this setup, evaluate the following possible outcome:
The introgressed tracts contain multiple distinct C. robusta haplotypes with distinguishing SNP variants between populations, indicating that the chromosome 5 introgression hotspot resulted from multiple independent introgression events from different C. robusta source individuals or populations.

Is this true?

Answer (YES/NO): YES